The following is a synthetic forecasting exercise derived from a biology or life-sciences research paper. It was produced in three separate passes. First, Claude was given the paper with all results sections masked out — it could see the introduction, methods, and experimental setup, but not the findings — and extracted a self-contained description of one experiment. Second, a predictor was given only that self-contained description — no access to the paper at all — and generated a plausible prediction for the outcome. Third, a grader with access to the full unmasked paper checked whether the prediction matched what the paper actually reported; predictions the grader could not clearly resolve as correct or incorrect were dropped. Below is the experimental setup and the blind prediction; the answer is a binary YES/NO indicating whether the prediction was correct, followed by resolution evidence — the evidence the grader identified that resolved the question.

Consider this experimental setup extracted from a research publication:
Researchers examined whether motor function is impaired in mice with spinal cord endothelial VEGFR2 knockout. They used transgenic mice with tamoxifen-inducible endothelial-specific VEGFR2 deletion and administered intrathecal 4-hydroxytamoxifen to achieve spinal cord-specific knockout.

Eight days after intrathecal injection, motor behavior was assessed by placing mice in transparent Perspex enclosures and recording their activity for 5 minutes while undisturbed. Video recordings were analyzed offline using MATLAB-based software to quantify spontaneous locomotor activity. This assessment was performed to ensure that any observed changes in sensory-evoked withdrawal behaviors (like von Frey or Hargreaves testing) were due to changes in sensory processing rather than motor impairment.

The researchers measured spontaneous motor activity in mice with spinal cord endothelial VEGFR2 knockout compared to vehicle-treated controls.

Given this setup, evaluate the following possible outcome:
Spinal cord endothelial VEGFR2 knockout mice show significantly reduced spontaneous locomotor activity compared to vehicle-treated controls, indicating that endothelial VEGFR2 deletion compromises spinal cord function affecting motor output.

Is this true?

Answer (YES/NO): NO